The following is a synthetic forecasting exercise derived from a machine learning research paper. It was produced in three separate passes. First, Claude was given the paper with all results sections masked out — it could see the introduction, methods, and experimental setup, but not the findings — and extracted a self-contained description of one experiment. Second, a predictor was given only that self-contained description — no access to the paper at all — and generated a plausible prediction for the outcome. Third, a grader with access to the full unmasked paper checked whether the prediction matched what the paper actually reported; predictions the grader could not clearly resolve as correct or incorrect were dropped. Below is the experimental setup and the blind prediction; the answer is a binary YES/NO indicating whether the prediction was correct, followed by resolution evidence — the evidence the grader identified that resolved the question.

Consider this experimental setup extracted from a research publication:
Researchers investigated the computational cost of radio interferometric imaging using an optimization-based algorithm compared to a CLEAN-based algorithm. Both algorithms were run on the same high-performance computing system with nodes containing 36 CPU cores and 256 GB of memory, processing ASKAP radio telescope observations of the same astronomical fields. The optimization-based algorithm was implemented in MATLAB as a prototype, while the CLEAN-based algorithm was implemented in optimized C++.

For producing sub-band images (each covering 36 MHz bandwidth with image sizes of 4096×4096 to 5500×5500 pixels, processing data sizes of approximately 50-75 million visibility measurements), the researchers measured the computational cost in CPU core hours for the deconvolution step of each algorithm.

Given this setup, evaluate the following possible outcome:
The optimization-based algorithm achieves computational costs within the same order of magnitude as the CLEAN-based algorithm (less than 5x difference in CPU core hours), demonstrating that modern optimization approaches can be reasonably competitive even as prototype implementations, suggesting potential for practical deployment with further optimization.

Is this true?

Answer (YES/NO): NO